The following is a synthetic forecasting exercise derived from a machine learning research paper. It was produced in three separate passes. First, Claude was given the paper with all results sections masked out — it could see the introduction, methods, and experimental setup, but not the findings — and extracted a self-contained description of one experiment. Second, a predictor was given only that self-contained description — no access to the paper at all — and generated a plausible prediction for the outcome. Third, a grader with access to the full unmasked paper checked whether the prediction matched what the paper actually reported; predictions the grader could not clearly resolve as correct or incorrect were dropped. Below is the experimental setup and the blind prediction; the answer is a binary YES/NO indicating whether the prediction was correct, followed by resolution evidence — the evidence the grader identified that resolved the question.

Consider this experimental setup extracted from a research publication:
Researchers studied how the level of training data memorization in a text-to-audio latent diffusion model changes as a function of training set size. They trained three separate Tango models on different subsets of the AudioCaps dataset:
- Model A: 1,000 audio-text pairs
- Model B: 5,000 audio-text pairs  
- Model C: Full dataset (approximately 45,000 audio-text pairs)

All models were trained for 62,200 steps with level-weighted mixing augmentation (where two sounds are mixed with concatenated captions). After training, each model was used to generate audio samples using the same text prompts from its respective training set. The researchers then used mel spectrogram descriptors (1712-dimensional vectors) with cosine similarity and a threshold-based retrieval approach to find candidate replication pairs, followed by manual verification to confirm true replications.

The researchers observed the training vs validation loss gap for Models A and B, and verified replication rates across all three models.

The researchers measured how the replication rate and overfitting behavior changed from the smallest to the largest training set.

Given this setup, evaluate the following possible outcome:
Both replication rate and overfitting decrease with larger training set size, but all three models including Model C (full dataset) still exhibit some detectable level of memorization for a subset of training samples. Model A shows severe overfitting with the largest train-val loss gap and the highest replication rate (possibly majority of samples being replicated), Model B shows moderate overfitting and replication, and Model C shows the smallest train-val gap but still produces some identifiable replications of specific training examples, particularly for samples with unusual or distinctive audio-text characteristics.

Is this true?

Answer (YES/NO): NO